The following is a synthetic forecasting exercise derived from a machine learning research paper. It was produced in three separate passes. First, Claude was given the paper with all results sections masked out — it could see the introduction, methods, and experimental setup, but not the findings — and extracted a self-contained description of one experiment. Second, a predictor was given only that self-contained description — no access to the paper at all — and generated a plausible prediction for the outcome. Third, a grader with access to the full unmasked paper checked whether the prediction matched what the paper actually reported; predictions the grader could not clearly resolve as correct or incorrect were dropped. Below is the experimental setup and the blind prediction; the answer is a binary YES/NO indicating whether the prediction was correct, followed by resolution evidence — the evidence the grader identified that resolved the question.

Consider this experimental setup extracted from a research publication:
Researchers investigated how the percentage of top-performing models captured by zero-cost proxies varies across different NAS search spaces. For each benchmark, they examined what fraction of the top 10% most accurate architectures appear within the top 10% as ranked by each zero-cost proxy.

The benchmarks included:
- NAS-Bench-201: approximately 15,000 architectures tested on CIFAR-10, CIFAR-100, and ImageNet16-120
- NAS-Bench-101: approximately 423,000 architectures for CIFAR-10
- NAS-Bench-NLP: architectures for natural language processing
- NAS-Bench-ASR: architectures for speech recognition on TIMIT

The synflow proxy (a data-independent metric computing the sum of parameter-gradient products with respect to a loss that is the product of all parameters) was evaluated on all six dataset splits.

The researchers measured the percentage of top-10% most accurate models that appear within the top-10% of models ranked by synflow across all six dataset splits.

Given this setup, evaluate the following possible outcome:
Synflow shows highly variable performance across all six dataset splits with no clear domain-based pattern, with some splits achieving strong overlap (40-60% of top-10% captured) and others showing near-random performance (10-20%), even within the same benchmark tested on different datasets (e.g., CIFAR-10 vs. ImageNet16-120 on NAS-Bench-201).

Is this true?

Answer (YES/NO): NO